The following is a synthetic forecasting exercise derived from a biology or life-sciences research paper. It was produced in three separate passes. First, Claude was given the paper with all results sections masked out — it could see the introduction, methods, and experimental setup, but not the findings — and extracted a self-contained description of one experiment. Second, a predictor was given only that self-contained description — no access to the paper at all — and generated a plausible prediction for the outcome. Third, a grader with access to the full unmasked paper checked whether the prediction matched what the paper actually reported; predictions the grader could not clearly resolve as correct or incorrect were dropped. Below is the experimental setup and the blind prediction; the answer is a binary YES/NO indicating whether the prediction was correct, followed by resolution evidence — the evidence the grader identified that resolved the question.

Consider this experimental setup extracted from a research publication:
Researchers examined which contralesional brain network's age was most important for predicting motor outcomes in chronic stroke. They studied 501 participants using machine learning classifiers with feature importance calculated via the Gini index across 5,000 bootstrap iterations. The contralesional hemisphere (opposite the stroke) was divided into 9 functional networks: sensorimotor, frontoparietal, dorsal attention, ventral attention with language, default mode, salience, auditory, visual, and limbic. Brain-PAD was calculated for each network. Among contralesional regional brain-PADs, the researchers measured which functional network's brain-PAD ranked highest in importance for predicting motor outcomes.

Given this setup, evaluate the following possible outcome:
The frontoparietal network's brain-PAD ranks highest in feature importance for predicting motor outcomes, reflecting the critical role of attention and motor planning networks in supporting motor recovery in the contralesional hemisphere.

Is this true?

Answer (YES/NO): YES